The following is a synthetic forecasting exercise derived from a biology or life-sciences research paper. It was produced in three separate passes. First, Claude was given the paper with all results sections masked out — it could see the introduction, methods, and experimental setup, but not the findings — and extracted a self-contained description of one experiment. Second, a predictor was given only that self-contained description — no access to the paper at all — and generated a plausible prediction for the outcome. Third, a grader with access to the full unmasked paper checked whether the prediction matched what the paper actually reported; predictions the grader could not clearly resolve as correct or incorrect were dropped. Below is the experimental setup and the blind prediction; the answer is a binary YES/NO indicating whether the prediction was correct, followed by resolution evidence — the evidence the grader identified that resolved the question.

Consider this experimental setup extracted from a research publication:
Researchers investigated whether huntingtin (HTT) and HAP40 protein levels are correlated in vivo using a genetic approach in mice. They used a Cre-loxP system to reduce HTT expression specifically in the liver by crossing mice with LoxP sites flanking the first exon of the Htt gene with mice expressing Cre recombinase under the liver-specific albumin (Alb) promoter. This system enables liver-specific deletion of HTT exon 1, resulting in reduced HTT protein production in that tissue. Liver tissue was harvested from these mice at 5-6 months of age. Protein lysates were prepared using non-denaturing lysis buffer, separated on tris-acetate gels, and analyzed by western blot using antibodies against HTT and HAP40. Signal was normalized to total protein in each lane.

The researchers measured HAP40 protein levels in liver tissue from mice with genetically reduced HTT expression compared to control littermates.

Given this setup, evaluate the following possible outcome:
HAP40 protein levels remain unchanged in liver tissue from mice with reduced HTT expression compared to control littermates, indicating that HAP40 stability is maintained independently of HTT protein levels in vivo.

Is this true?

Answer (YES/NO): NO